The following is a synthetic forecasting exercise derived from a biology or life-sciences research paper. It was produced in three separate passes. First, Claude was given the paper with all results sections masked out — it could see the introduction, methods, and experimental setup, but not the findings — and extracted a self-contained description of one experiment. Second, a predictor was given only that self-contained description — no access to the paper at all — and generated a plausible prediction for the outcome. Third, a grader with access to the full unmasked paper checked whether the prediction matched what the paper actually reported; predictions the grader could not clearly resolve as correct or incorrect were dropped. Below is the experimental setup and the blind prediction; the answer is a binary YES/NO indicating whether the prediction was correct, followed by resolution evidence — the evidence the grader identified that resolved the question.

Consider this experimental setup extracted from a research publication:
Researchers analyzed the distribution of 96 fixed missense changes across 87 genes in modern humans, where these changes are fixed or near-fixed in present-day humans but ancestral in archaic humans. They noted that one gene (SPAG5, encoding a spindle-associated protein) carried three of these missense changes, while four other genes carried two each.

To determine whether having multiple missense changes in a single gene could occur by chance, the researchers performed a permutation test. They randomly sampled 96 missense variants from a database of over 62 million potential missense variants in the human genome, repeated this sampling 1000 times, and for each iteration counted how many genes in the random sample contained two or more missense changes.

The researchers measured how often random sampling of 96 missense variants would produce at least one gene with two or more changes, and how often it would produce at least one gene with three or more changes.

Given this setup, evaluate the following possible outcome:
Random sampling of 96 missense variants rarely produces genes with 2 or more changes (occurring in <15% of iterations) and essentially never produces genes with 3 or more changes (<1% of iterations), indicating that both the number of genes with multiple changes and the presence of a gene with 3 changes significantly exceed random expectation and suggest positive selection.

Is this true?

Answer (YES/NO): YES